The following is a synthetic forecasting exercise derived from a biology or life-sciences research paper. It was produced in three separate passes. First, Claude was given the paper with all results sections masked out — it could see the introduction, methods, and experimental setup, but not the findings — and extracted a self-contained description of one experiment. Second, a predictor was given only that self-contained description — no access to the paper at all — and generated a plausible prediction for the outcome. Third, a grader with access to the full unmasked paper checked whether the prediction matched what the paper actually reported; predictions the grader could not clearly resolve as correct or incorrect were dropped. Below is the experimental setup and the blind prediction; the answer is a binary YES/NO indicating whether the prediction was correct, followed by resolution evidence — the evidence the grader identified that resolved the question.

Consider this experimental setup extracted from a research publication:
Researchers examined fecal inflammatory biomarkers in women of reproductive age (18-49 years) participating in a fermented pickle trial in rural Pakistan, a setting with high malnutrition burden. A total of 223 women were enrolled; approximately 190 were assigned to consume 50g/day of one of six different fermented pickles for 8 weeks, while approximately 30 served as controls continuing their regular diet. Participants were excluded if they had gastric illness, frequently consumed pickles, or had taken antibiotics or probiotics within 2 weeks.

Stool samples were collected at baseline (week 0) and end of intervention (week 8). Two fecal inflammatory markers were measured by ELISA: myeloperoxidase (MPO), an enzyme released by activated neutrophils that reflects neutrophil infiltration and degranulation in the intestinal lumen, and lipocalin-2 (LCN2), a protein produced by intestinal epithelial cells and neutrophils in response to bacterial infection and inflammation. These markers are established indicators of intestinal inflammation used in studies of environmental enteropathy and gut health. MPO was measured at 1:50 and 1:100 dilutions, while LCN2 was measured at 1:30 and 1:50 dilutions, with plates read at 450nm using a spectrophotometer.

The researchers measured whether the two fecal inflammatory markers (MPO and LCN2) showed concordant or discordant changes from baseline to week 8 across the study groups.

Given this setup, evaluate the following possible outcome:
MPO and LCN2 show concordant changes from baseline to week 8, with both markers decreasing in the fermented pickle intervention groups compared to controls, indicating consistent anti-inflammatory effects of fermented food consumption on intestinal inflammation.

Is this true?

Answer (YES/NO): NO